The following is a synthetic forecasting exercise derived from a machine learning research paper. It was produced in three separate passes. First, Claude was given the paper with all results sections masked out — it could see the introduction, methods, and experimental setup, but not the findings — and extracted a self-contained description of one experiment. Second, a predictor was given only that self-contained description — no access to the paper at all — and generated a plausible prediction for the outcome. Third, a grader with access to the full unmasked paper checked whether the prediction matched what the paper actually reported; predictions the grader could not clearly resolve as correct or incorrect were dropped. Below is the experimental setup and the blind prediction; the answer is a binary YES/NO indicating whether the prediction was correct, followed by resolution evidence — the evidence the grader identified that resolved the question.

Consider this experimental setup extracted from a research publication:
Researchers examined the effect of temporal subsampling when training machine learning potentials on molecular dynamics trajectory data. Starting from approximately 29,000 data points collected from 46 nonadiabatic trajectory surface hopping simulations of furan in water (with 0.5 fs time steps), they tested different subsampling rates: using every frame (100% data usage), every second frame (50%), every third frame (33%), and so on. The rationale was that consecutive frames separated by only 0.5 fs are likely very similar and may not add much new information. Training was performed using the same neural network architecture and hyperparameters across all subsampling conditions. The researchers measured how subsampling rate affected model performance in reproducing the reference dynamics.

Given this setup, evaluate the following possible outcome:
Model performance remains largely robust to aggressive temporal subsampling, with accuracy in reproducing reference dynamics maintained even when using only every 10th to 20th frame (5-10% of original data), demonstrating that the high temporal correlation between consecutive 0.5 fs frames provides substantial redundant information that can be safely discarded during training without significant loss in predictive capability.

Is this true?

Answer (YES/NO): NO